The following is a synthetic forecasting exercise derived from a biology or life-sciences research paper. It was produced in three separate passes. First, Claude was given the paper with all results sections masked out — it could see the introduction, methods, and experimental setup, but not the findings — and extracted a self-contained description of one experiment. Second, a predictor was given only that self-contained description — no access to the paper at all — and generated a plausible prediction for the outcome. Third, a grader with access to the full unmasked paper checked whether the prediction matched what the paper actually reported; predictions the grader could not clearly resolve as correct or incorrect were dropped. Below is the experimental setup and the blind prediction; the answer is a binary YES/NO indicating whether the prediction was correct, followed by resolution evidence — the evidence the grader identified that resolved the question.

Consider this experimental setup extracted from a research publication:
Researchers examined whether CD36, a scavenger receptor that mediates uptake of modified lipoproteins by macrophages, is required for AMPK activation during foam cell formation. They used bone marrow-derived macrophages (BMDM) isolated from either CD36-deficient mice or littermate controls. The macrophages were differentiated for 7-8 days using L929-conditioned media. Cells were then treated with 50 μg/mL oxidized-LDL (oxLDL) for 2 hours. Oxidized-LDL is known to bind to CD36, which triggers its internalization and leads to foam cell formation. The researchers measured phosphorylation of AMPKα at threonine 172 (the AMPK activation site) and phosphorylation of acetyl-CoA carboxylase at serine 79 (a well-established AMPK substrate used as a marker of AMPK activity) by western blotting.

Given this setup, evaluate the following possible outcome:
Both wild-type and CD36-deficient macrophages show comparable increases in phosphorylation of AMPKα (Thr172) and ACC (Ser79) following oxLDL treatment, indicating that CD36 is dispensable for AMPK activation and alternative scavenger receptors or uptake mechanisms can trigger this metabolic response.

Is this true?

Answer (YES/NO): NO